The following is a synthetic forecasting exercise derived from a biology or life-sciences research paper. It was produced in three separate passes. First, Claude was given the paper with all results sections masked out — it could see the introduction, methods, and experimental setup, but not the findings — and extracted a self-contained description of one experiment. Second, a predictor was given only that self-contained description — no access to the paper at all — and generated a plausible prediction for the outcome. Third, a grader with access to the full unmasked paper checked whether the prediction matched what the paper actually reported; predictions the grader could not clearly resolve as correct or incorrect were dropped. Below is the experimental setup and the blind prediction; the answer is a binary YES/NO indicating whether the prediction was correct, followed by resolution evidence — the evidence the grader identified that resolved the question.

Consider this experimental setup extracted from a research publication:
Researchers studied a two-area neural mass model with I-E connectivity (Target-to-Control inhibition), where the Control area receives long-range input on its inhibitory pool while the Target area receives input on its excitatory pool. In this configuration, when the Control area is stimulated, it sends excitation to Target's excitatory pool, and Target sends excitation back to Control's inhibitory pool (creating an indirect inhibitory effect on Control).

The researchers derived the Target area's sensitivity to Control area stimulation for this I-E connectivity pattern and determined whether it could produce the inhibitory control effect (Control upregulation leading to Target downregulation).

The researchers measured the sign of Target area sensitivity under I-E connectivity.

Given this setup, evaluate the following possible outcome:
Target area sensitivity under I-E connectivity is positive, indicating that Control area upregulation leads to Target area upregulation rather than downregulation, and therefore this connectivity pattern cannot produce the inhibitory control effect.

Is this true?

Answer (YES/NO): YES